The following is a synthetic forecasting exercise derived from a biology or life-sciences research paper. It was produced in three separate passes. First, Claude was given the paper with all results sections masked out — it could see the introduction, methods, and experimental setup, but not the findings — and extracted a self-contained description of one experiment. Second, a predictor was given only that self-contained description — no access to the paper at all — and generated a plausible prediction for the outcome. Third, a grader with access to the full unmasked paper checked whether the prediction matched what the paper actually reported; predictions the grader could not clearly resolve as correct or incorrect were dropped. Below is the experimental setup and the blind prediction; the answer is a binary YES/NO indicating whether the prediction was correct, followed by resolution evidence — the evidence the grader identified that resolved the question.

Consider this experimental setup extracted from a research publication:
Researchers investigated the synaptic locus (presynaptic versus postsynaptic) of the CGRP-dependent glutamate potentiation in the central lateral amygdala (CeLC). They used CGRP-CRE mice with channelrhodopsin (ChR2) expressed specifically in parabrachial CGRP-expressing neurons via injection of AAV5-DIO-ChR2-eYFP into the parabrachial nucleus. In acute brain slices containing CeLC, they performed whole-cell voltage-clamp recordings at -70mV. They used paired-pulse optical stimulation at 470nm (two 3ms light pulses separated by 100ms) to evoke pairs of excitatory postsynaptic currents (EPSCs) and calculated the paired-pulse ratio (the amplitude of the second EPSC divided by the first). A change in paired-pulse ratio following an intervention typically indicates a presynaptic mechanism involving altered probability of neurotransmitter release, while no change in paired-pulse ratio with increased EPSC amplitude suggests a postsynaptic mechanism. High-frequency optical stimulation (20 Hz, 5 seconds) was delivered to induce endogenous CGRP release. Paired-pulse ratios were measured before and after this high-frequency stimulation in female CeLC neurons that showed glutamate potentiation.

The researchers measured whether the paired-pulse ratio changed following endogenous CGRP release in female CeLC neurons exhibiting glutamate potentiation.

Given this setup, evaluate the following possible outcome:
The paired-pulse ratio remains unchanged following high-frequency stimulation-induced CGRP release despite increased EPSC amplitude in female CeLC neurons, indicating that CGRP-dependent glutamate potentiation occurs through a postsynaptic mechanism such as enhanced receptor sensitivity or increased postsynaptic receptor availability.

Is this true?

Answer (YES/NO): YES